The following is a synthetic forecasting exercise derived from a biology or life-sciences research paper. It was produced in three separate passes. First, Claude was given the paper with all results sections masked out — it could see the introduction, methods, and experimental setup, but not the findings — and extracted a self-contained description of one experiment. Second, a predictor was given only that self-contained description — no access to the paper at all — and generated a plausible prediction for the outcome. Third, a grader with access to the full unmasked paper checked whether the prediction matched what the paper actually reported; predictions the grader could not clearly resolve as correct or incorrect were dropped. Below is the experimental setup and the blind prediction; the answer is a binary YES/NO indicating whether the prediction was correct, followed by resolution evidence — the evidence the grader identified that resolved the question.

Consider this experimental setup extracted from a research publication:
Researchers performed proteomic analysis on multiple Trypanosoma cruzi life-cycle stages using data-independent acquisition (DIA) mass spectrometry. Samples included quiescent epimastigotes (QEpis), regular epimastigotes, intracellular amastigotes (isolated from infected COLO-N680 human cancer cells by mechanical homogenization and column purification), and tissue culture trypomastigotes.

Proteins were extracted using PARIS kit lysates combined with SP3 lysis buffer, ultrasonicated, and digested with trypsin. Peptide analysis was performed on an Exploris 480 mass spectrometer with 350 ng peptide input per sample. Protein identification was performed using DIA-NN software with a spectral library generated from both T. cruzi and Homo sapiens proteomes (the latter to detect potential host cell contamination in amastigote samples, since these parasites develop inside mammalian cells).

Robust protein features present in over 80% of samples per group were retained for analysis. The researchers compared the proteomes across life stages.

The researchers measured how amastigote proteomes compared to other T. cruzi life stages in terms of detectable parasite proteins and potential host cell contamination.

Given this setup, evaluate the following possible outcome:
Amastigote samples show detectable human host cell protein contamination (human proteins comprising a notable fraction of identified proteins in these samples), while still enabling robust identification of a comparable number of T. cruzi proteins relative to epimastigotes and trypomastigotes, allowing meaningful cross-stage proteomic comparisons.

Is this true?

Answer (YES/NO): NO